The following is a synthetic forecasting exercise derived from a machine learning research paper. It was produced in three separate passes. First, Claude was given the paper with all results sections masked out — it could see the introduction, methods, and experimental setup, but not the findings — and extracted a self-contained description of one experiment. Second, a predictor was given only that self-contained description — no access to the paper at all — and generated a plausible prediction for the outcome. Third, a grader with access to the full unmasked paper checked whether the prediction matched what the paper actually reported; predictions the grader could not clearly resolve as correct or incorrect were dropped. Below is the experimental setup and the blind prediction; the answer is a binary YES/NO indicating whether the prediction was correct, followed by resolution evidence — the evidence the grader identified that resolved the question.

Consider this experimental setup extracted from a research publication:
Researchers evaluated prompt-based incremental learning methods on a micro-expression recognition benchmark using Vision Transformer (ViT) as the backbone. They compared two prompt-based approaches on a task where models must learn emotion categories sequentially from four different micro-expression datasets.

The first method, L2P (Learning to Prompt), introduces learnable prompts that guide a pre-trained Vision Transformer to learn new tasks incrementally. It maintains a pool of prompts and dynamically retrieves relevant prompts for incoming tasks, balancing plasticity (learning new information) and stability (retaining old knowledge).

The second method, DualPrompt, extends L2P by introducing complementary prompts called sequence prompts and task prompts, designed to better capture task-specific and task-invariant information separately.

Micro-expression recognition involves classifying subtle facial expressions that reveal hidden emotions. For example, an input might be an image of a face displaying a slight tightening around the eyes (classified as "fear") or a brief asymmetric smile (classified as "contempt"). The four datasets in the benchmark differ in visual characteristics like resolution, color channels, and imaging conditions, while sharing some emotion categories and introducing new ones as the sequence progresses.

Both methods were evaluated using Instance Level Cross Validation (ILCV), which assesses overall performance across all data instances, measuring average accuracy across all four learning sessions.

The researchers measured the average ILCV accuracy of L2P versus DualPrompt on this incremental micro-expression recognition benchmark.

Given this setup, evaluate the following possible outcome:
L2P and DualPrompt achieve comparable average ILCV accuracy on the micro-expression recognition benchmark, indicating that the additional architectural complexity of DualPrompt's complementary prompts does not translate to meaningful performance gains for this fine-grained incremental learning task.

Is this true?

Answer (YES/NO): NO